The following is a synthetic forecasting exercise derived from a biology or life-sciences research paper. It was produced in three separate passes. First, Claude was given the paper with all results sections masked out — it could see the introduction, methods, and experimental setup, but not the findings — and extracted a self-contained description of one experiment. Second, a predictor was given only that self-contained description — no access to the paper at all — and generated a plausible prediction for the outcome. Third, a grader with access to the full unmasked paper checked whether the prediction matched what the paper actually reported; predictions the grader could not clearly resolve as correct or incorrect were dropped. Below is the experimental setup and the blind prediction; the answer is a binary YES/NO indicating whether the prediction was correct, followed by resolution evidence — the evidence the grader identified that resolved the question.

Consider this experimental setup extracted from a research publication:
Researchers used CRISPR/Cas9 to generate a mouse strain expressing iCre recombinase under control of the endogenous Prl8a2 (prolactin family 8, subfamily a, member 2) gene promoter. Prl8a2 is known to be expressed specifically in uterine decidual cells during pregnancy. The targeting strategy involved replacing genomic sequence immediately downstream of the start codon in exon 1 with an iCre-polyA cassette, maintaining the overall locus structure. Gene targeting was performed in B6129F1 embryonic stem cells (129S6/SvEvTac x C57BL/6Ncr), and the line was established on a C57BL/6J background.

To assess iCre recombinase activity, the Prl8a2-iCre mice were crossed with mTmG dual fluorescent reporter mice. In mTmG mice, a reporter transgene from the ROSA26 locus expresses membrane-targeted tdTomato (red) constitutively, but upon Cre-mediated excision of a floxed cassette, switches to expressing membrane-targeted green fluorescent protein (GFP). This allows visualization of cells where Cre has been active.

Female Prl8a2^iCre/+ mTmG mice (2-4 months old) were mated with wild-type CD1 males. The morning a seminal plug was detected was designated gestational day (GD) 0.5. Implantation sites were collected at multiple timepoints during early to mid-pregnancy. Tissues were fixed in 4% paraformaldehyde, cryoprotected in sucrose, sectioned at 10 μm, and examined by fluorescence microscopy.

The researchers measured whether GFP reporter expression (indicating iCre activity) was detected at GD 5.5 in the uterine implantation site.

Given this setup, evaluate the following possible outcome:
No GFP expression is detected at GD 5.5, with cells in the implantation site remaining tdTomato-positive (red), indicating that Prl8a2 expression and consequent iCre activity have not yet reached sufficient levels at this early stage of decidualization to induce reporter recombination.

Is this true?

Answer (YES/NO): NO